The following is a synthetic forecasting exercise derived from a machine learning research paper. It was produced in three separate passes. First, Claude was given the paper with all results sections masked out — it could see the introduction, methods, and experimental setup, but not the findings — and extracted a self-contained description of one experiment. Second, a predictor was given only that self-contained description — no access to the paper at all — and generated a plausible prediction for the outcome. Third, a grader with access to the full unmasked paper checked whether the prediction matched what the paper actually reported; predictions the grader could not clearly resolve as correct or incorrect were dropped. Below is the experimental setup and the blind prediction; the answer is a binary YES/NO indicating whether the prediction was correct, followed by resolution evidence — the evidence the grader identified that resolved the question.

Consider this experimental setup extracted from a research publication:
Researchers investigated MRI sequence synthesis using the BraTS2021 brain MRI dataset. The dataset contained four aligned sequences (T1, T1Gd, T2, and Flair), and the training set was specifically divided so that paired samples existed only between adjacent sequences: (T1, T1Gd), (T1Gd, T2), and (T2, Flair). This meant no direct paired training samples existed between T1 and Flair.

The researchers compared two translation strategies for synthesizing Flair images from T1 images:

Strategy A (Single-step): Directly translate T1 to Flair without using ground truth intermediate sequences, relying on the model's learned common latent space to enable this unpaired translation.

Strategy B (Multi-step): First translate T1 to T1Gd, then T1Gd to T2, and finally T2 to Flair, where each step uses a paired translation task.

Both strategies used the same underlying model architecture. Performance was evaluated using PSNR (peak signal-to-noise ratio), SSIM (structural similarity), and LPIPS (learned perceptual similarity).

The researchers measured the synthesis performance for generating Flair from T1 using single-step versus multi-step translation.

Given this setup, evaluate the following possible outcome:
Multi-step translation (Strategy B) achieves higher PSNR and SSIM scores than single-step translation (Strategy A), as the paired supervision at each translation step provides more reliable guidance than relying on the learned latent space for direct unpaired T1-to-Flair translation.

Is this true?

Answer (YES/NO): NO